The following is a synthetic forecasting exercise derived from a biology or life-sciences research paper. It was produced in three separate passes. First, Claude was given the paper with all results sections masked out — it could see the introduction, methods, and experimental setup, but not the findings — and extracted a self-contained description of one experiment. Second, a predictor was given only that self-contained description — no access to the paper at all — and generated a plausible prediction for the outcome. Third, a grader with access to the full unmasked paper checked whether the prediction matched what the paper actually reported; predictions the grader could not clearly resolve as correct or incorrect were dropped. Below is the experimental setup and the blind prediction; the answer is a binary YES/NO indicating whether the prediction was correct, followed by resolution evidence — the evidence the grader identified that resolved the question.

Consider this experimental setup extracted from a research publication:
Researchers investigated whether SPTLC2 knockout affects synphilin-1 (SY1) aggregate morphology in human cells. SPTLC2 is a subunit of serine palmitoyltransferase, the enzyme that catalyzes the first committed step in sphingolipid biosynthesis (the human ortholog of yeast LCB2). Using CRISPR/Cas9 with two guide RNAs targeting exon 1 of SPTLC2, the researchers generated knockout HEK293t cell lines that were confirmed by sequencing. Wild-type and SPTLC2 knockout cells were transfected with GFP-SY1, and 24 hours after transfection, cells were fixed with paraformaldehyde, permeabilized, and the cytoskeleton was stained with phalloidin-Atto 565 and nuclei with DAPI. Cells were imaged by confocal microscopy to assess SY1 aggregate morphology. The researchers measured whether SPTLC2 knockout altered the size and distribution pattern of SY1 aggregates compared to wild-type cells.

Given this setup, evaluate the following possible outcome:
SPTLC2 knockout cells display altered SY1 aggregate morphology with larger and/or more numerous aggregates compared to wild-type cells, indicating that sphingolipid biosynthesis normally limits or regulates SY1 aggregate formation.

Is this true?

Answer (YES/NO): NO